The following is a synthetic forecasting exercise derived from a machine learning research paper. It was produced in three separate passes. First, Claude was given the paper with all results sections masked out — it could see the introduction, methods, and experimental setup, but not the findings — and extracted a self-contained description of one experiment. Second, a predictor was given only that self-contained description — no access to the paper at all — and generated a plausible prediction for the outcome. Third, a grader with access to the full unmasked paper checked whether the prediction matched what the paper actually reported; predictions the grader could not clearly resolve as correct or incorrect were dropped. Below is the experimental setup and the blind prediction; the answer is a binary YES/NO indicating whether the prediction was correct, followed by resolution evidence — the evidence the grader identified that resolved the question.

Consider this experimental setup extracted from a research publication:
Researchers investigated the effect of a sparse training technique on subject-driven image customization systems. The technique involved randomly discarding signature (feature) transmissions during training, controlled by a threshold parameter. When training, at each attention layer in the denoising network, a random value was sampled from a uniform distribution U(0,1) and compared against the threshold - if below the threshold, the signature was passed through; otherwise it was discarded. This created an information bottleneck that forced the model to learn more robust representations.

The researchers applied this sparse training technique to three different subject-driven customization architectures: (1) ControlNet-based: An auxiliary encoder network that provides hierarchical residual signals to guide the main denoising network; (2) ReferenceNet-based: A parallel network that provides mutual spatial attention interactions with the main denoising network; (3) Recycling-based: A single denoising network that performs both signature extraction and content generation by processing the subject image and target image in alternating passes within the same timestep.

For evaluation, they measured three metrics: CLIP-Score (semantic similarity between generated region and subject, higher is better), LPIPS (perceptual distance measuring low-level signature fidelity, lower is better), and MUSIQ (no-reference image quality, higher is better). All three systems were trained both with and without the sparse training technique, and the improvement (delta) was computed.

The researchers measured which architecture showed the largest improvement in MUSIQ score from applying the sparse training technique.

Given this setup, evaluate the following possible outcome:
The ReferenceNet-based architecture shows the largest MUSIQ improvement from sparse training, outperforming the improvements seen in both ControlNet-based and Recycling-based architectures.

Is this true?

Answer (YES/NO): NO